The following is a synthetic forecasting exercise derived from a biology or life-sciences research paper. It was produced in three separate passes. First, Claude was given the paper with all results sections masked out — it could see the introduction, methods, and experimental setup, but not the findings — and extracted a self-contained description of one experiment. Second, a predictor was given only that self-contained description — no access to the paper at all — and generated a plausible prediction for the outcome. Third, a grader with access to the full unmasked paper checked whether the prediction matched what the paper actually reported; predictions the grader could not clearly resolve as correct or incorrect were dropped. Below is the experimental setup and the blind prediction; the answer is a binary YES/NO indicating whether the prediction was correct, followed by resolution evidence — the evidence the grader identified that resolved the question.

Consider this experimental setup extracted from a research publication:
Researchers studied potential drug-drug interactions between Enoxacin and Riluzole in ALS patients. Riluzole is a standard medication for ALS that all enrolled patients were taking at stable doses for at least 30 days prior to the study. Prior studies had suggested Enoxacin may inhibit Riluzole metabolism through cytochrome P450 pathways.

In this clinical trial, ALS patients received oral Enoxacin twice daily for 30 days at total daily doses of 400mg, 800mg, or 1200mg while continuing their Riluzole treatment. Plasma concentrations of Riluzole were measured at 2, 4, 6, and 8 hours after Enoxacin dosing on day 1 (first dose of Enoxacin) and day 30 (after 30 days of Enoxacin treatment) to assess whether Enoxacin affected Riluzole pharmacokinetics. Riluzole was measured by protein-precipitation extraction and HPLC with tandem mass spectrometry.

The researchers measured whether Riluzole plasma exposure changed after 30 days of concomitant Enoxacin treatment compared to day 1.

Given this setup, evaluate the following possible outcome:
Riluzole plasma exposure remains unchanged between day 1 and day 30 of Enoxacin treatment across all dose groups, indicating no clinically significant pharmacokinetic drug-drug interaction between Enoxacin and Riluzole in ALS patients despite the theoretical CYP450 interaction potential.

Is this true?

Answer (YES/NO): NO